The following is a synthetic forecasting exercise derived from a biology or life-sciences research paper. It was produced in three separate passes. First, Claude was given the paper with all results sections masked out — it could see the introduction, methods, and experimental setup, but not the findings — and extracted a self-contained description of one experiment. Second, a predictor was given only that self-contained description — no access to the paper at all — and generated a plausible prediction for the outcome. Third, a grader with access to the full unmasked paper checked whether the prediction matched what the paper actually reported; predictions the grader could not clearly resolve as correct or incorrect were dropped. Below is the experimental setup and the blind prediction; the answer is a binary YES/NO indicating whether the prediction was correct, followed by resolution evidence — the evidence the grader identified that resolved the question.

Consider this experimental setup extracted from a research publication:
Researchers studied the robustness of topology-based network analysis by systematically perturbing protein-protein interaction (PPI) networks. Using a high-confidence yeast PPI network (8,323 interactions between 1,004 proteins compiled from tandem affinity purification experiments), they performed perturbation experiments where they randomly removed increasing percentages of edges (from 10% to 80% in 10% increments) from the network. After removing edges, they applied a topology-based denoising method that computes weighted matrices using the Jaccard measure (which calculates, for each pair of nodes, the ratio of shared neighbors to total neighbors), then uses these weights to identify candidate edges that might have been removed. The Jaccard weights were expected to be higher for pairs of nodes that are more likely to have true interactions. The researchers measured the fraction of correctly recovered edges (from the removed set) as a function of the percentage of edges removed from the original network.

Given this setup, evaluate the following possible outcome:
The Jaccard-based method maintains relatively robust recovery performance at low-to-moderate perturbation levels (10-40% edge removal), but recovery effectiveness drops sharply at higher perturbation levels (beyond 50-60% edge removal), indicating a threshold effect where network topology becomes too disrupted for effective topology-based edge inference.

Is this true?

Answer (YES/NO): YES